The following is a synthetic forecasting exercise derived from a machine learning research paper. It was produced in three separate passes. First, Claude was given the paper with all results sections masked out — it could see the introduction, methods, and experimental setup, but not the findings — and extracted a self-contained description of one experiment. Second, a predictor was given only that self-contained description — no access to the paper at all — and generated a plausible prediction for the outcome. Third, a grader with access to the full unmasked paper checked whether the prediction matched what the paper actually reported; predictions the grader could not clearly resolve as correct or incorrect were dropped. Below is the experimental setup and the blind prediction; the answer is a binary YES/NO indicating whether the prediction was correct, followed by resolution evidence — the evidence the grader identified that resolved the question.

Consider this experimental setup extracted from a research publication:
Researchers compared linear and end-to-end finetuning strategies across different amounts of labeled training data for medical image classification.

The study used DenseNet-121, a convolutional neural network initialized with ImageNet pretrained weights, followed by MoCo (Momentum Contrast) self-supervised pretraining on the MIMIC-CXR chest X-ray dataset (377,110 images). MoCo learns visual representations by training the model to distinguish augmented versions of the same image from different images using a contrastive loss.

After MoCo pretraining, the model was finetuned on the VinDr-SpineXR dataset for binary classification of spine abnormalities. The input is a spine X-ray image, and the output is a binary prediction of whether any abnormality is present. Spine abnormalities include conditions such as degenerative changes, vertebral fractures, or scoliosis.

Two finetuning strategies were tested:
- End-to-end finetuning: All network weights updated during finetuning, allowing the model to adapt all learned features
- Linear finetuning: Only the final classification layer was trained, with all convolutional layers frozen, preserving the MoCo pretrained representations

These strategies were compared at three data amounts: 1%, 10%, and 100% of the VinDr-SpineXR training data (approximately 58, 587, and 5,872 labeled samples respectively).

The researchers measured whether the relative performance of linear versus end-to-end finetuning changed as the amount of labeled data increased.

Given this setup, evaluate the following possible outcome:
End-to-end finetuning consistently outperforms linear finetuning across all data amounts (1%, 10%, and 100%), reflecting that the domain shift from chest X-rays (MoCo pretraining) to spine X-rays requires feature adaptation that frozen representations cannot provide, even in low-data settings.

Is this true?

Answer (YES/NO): NO